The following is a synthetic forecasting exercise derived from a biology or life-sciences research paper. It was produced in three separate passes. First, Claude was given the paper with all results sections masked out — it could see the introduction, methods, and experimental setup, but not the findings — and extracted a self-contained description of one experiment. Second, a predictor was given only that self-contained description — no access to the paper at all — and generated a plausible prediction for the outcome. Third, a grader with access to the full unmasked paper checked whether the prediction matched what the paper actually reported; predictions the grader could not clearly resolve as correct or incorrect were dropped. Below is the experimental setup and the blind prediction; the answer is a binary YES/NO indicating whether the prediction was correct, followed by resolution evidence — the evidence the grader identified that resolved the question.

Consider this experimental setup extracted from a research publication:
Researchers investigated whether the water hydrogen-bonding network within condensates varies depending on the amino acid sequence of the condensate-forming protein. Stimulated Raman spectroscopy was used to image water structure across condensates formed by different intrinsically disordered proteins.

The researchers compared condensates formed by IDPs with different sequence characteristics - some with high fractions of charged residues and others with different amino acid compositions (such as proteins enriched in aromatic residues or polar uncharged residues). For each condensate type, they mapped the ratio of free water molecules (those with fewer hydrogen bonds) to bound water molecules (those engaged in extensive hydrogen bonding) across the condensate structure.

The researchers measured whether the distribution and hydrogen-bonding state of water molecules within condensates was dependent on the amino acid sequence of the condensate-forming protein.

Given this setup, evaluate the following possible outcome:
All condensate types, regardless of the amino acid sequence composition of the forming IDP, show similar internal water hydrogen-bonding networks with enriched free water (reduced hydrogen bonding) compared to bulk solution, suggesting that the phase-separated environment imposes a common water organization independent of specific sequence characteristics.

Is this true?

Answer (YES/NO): NO